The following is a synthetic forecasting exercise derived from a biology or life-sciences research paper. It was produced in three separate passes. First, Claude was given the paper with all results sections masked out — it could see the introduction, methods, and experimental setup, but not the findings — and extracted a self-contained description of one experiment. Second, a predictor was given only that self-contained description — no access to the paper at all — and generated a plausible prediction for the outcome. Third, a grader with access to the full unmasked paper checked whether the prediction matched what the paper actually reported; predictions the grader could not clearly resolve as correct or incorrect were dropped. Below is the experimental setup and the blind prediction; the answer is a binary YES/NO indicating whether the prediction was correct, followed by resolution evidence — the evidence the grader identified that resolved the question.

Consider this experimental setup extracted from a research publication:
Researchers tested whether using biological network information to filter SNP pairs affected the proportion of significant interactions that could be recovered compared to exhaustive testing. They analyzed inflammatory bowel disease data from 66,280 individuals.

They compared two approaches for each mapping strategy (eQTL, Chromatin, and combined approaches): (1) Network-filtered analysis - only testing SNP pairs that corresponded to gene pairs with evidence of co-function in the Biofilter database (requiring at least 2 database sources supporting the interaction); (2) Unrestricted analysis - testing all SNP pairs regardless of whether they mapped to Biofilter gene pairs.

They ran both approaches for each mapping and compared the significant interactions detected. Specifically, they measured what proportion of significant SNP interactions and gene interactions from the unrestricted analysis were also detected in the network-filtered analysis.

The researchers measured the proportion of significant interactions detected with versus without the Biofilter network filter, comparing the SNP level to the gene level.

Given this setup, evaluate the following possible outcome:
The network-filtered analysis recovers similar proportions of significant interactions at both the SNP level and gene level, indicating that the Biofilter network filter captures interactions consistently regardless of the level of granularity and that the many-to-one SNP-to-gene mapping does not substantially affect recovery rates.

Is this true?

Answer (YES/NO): NO